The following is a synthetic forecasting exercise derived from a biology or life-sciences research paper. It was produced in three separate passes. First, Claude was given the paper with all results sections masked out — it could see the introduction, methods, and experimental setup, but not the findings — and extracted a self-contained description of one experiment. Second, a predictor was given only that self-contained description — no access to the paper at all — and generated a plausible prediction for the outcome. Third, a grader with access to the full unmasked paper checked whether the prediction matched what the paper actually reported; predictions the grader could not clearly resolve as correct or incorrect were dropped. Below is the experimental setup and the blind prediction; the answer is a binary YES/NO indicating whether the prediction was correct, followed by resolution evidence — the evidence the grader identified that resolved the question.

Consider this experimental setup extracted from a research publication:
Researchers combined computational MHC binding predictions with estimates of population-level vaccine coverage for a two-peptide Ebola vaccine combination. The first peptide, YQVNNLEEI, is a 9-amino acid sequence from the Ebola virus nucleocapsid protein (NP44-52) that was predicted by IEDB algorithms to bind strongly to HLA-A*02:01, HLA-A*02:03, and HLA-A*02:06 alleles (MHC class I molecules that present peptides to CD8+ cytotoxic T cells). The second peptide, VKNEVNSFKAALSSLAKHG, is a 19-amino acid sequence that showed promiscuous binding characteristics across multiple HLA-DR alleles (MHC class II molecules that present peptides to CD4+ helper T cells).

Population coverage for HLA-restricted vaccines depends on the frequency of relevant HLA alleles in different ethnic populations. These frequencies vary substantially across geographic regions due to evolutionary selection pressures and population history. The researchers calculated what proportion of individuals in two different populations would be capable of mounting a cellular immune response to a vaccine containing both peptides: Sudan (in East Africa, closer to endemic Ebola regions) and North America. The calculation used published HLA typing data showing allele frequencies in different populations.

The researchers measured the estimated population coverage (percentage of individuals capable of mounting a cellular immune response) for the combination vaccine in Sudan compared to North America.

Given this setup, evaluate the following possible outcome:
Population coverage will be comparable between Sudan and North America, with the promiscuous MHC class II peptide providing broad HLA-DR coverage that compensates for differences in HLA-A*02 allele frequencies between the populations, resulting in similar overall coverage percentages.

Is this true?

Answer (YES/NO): NO